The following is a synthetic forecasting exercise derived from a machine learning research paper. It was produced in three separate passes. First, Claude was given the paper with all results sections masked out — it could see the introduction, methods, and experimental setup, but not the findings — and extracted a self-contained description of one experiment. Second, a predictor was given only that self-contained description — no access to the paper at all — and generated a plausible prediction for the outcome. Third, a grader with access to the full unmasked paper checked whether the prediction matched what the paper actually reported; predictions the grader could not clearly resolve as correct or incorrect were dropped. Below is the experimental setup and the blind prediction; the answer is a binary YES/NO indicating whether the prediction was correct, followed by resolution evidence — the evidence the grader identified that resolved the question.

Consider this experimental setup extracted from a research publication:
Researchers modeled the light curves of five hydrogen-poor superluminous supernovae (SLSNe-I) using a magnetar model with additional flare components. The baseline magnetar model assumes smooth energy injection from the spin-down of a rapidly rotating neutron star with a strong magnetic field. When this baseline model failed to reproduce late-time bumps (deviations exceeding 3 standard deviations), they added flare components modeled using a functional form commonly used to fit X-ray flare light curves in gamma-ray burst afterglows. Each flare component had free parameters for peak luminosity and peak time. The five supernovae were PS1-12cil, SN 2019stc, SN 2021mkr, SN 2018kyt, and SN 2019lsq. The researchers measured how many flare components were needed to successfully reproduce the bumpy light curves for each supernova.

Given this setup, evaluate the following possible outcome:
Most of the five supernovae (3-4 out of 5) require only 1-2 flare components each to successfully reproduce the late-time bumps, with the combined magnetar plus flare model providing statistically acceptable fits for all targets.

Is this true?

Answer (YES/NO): YES